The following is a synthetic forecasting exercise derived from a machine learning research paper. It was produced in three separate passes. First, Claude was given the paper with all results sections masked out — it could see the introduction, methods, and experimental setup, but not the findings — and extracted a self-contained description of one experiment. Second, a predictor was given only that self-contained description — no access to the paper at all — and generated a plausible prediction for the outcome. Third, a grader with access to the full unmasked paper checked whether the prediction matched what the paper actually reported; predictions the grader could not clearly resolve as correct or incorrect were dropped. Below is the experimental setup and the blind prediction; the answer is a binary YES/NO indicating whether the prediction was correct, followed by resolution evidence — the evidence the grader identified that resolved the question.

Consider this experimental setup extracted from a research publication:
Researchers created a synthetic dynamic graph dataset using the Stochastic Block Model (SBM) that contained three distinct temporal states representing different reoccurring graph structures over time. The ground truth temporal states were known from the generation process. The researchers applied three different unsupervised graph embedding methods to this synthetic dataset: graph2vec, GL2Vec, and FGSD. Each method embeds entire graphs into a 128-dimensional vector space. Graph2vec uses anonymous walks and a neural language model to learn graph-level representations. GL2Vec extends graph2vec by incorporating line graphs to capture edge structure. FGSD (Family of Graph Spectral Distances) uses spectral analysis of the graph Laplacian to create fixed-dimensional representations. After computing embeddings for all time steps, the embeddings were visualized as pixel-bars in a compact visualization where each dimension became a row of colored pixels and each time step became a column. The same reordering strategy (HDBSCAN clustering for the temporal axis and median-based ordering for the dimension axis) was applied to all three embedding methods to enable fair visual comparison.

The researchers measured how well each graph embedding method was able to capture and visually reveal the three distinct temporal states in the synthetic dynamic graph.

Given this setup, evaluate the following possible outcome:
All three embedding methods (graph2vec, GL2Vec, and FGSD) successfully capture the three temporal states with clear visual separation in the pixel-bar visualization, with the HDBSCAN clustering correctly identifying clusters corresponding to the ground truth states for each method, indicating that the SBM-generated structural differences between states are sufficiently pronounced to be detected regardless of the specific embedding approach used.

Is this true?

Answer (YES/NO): NO